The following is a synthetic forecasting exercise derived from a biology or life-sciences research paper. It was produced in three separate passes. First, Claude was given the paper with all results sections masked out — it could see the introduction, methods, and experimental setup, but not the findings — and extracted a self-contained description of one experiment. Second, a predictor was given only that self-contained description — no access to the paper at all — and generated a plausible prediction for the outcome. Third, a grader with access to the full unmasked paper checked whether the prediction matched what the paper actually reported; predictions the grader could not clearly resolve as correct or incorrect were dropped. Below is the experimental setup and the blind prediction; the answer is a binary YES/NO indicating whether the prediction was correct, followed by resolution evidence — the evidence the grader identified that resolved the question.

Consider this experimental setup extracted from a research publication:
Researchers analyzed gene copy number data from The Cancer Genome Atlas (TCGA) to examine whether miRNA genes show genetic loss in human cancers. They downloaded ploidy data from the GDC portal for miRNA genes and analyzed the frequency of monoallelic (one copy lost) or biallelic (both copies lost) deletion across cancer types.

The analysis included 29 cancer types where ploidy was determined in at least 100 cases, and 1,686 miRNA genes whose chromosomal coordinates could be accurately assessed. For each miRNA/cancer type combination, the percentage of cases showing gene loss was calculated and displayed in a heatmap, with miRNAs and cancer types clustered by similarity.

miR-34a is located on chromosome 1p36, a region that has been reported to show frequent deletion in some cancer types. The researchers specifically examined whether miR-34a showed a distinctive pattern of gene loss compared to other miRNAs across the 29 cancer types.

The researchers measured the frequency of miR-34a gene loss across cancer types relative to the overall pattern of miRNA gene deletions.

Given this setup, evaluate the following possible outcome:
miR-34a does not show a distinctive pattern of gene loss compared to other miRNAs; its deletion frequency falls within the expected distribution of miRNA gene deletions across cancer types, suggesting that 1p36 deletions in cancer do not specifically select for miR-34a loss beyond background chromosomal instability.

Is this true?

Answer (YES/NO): YES